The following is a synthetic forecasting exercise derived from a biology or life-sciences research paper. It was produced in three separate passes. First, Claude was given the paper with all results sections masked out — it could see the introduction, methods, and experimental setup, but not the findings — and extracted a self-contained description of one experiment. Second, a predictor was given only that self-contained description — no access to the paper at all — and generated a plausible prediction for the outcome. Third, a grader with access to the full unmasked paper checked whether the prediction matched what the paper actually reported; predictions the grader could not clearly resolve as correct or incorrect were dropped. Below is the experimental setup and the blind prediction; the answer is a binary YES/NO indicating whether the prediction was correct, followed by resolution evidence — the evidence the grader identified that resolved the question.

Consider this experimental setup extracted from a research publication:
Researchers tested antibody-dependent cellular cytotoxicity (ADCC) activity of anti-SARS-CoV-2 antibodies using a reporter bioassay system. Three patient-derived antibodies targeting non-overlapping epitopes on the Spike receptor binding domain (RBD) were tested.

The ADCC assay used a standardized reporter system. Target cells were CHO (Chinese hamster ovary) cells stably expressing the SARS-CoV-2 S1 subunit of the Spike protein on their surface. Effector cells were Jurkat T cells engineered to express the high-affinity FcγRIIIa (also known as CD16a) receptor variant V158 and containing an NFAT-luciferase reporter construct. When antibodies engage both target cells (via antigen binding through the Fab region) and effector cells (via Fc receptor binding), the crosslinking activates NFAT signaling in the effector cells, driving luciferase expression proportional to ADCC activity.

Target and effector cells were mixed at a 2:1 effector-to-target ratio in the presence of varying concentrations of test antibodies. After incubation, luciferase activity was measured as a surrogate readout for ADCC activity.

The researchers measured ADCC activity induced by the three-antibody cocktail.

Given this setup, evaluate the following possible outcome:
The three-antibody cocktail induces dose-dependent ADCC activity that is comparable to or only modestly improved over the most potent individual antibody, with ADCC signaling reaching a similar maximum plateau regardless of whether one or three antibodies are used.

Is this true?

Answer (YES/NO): NO